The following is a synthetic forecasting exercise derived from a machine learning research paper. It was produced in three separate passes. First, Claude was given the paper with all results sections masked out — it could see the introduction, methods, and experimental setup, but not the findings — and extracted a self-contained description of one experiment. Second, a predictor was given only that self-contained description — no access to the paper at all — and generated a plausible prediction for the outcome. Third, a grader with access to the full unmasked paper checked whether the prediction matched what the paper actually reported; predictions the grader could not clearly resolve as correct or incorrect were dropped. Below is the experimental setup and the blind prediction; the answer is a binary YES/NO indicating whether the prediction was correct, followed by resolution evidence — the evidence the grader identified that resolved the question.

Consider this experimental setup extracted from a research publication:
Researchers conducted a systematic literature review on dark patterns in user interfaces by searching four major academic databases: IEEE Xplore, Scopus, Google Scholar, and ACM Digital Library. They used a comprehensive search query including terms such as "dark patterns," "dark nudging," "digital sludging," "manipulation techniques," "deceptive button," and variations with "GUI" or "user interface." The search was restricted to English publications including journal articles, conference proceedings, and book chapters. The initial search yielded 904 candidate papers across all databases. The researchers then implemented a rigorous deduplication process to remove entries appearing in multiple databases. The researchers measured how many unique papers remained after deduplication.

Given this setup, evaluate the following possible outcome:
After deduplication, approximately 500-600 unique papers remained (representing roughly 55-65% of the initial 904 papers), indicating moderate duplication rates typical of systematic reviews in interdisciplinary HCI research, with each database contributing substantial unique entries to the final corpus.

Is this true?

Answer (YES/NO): YES